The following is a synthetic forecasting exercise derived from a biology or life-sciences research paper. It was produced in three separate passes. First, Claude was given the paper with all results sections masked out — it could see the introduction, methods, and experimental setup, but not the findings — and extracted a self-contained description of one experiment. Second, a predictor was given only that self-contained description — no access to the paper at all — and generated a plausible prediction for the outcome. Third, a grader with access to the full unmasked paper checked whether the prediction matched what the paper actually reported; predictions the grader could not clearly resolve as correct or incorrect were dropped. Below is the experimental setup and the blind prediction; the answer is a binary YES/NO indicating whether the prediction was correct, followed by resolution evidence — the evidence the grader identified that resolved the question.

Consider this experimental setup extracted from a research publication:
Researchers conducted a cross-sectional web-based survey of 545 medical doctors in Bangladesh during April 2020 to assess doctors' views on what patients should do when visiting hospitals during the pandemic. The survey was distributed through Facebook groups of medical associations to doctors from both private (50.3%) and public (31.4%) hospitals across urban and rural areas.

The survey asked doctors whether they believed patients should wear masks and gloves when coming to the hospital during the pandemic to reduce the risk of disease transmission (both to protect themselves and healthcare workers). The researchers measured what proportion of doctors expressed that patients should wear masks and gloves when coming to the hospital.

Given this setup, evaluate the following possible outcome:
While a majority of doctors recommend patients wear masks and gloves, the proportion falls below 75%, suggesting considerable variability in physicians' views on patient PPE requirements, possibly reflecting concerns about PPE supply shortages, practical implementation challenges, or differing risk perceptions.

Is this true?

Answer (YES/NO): NO